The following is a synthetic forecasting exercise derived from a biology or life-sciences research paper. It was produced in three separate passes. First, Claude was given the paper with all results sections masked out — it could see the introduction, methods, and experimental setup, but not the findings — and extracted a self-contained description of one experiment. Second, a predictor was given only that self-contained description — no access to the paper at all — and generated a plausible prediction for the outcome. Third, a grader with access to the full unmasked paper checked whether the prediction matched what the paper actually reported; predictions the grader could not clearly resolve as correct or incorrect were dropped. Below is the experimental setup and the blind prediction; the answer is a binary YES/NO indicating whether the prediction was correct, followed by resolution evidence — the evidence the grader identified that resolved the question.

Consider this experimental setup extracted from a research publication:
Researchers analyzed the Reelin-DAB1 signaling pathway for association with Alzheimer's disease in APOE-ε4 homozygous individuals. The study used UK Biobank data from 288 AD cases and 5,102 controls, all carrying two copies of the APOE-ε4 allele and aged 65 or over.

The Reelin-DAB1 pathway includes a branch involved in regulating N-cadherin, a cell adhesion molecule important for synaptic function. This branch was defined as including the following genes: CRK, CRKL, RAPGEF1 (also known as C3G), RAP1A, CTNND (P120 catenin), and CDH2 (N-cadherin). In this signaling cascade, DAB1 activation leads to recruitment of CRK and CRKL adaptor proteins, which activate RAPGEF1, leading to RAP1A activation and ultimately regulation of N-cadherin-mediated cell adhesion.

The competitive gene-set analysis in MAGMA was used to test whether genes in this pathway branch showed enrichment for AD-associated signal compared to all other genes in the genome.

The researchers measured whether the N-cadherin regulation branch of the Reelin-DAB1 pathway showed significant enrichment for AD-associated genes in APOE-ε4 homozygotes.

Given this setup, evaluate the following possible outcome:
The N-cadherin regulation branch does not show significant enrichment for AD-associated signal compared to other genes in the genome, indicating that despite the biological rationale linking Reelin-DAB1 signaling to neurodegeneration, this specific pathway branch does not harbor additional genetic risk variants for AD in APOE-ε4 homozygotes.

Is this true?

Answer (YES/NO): NO